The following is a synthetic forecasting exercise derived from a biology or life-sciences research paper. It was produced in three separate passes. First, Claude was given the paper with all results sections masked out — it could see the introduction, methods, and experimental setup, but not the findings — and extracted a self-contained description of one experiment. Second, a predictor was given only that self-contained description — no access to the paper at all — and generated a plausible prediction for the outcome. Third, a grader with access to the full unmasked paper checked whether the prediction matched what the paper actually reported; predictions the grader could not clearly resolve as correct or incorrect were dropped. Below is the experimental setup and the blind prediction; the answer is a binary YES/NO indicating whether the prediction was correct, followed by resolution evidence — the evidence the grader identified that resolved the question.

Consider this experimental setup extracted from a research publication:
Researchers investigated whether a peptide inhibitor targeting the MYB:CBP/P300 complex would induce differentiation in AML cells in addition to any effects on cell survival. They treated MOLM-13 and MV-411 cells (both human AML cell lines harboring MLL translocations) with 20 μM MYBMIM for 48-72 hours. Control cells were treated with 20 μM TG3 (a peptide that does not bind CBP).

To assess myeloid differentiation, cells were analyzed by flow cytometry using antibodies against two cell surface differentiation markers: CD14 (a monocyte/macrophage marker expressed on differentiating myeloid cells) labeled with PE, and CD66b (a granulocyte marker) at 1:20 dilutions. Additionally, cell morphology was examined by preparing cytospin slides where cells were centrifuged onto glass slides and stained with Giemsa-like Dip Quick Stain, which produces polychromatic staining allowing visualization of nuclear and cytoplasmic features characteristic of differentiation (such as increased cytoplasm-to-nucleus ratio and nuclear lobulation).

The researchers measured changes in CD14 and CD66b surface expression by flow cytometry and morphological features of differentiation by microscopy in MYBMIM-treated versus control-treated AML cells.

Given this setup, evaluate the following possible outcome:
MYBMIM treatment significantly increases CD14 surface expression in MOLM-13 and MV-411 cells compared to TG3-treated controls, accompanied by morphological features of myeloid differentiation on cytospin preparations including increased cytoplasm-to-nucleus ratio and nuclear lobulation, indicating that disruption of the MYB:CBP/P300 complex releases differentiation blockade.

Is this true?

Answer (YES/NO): NO